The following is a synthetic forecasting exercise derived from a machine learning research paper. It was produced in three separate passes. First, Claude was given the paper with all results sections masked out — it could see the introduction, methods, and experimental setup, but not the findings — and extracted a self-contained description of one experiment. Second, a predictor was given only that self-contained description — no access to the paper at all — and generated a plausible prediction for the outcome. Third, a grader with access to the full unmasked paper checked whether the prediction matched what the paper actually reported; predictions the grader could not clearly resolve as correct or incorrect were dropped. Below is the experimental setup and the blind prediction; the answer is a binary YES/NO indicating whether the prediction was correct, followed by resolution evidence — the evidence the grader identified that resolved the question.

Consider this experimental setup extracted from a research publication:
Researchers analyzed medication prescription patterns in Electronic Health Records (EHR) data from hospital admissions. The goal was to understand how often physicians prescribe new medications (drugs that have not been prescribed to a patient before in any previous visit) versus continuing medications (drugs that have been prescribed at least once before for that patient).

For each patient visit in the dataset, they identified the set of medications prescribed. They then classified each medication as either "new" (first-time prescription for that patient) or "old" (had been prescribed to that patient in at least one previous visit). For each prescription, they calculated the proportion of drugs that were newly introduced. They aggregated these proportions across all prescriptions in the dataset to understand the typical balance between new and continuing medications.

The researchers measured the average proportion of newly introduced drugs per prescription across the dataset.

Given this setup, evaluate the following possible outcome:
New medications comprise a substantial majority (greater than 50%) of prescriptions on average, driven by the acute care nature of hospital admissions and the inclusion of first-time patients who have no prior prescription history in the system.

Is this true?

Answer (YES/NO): NO